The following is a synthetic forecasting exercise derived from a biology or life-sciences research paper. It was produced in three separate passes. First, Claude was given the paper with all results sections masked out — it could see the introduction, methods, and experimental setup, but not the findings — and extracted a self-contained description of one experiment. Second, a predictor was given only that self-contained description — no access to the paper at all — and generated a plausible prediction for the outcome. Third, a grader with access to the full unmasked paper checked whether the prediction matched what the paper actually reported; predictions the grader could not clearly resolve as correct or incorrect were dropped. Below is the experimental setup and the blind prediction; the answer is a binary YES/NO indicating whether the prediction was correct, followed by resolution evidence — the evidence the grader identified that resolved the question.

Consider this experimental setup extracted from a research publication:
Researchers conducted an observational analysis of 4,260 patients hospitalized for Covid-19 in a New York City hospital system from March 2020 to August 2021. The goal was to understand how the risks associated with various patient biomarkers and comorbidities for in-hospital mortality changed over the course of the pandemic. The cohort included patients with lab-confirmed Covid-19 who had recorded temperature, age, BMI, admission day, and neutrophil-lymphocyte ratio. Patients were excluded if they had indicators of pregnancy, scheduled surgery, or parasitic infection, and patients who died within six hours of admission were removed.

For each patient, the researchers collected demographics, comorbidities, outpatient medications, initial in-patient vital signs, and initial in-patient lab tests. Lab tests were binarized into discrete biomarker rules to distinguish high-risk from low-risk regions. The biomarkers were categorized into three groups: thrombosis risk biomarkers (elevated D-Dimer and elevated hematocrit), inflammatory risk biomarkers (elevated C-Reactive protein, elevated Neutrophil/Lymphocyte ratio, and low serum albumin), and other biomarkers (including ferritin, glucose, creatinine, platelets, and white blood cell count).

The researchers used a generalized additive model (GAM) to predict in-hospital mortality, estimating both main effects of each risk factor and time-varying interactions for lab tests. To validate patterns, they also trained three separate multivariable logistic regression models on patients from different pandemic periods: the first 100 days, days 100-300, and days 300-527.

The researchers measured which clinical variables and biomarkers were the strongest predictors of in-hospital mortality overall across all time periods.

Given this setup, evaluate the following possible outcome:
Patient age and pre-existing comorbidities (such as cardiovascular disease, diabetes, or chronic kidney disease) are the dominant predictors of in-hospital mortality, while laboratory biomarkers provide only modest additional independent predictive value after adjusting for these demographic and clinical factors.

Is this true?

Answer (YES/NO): NO